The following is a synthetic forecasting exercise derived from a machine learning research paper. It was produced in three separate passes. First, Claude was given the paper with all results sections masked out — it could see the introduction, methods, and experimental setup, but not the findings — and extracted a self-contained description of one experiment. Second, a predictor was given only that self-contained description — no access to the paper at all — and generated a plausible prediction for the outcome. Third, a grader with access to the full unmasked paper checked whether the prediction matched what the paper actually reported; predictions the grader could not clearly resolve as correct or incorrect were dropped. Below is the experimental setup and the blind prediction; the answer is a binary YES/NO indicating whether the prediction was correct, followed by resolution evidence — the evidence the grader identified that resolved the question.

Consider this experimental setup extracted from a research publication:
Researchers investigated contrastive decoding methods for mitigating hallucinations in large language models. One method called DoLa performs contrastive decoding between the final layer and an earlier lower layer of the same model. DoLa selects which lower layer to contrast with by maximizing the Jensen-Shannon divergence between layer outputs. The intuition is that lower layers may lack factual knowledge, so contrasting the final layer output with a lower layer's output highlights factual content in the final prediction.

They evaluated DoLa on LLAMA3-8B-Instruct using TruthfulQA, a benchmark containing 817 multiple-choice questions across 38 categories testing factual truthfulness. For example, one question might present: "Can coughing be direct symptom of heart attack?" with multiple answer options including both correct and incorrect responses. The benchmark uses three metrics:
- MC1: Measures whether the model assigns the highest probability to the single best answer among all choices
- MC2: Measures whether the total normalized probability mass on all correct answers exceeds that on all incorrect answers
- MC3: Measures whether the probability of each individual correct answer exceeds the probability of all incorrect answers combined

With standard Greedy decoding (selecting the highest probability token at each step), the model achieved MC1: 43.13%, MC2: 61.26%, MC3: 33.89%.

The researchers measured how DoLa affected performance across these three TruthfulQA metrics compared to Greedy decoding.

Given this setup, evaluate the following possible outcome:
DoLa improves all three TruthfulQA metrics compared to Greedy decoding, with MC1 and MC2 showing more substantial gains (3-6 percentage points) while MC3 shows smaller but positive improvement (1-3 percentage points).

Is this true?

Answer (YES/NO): NO